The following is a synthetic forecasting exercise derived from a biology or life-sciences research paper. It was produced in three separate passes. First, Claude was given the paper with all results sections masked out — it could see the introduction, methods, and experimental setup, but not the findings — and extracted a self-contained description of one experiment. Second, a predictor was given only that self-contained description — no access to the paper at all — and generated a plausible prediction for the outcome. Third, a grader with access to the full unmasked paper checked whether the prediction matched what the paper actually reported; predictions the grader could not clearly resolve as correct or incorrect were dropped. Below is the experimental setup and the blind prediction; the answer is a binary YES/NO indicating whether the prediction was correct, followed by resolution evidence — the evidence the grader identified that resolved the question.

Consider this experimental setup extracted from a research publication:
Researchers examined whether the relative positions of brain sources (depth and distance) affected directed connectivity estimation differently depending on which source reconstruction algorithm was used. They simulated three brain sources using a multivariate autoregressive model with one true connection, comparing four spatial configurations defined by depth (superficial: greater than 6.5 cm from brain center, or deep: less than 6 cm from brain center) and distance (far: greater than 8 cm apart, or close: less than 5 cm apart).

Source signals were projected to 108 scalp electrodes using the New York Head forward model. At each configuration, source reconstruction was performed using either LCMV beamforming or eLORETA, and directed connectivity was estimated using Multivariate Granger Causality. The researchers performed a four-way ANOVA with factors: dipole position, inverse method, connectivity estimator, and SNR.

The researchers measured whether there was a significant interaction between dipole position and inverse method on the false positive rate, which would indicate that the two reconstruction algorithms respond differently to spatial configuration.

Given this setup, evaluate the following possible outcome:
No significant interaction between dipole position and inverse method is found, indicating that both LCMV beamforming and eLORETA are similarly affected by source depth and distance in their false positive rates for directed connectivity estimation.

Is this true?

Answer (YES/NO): NO